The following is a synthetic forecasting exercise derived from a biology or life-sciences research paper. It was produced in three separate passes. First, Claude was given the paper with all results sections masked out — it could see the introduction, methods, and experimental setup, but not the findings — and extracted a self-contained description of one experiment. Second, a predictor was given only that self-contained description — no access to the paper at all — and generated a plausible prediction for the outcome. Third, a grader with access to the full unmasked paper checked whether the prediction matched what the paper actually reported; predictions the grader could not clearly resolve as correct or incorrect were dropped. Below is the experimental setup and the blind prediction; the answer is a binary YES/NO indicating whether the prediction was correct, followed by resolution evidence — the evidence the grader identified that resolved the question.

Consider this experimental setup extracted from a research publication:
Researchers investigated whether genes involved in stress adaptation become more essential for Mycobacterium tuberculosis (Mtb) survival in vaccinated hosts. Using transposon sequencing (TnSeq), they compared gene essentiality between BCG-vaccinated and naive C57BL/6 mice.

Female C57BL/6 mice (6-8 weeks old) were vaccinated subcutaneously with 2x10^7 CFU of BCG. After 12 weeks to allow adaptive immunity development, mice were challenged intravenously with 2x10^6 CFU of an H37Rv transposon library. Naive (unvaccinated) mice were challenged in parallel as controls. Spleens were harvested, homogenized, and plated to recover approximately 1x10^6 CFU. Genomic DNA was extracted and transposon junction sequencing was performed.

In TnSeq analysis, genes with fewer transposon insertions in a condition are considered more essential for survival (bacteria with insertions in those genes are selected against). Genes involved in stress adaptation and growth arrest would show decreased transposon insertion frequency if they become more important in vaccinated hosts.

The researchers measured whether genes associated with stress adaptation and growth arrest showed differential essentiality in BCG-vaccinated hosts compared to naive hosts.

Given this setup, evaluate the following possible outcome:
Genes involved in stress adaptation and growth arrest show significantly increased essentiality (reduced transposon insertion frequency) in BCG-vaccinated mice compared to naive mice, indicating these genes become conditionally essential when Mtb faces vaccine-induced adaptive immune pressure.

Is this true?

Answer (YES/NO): YES